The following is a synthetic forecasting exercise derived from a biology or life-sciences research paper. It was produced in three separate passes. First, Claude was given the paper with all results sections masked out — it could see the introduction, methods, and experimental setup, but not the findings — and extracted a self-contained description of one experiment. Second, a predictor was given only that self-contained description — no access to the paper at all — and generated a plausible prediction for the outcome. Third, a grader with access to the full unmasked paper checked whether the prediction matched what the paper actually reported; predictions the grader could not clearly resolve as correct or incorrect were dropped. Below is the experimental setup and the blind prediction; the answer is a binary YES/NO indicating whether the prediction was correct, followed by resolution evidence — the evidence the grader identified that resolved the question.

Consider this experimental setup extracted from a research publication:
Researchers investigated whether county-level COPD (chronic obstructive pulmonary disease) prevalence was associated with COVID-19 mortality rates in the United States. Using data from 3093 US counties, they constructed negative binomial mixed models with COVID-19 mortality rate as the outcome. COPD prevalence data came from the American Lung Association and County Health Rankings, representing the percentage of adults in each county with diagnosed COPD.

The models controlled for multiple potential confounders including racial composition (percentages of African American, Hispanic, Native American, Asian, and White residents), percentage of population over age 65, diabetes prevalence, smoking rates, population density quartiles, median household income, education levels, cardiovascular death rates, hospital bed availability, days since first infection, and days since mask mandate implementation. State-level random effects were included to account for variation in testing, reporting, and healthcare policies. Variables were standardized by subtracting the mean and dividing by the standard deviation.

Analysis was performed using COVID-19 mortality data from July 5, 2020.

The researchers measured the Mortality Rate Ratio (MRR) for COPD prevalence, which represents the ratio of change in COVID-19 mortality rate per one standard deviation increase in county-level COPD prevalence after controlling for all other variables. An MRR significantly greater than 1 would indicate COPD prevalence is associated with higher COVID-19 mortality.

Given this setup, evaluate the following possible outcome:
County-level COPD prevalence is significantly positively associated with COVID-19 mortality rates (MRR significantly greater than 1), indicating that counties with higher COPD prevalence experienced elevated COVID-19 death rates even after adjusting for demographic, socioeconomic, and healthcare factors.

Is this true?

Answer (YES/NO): NO